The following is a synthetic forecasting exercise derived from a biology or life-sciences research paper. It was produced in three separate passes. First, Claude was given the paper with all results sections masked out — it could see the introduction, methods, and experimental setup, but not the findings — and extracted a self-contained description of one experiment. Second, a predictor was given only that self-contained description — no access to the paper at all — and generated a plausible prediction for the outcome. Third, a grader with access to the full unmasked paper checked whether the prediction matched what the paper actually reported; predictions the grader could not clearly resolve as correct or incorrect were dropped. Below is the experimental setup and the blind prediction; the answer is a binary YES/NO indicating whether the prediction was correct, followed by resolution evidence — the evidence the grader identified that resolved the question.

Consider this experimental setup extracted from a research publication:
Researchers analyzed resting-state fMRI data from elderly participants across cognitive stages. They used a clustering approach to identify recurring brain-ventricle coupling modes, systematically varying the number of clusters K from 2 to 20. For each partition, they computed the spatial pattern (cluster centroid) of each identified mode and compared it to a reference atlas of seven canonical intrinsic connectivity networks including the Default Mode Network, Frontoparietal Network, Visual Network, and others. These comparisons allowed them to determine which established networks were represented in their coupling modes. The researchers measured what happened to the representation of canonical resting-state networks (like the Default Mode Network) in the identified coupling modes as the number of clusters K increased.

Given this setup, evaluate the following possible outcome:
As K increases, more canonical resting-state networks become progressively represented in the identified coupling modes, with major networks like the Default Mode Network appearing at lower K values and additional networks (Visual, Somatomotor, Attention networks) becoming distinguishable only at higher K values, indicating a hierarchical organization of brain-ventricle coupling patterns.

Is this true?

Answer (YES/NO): NO